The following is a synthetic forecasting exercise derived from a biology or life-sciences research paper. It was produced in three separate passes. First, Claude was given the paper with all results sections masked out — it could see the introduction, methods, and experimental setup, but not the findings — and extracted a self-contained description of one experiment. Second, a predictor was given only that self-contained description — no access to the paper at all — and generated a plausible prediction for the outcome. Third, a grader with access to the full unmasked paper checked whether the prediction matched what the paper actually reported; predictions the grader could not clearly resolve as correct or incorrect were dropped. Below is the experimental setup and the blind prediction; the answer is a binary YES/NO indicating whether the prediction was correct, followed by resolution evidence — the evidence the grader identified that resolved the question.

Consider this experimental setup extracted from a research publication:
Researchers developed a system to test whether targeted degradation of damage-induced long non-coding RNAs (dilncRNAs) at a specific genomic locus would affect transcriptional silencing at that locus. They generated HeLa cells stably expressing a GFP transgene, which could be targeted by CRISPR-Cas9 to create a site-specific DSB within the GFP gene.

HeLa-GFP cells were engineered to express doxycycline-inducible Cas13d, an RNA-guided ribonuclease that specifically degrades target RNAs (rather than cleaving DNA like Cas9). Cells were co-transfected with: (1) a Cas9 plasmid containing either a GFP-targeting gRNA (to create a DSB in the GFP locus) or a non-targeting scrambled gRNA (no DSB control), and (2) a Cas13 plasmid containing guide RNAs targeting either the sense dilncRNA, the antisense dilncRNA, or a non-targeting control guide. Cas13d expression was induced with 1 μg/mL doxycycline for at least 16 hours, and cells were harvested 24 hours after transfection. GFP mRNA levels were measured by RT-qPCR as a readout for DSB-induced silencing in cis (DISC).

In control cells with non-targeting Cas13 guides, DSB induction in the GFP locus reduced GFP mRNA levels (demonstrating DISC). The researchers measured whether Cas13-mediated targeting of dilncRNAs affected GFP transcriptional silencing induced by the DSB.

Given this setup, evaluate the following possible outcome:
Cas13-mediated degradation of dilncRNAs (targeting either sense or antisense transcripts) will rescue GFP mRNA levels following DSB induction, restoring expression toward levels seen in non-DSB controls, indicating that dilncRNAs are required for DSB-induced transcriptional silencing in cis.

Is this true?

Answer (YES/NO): YES